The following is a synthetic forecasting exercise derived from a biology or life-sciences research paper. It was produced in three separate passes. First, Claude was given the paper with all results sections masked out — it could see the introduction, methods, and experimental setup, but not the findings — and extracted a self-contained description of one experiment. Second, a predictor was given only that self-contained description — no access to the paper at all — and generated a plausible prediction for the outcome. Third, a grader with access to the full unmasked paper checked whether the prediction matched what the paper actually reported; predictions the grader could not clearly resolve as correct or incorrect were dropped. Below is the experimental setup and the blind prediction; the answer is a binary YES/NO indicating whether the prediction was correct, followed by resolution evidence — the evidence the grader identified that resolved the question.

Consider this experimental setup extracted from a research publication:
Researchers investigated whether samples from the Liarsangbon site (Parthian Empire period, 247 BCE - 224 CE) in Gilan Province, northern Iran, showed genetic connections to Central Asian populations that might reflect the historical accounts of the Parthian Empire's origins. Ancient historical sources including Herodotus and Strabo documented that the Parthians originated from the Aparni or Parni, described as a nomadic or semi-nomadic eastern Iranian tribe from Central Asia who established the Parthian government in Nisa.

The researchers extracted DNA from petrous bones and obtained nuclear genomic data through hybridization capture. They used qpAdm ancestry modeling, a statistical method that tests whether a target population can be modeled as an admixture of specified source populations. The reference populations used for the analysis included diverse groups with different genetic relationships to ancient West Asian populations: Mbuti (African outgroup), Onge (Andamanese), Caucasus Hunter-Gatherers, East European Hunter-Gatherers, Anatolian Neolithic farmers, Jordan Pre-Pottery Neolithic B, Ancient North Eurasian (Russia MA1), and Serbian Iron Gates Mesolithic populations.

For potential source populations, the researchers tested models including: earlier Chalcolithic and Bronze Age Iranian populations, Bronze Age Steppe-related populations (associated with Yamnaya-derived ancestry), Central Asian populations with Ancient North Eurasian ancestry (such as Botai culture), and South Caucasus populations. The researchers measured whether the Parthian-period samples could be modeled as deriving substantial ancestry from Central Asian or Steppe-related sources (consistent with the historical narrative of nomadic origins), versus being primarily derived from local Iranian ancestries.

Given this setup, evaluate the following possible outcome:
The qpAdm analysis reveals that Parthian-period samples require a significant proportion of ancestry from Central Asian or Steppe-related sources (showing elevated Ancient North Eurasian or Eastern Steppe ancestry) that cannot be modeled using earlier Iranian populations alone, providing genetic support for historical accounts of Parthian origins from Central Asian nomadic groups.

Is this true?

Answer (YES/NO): NO